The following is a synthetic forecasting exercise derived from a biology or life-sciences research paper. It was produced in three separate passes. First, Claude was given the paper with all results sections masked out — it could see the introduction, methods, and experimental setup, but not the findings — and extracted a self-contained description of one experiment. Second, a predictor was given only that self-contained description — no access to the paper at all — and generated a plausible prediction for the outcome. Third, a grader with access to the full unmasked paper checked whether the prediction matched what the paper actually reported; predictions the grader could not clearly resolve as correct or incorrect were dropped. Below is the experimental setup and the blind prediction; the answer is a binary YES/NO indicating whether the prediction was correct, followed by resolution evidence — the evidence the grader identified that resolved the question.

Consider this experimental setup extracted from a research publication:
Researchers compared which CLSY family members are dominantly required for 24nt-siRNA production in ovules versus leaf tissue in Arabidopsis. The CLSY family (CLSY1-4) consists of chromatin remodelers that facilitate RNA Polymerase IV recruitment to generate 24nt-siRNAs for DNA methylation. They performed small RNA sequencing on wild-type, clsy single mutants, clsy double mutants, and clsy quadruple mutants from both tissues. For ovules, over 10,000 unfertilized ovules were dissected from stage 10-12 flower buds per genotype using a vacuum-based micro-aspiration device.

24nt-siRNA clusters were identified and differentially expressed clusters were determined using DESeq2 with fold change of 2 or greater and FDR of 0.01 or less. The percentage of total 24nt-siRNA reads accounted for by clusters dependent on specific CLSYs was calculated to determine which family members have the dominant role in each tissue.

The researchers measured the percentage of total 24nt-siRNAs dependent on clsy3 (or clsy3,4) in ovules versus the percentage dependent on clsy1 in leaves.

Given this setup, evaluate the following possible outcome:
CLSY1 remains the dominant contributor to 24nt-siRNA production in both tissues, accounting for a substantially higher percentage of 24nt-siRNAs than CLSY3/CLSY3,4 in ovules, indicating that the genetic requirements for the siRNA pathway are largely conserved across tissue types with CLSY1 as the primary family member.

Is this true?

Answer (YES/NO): NO